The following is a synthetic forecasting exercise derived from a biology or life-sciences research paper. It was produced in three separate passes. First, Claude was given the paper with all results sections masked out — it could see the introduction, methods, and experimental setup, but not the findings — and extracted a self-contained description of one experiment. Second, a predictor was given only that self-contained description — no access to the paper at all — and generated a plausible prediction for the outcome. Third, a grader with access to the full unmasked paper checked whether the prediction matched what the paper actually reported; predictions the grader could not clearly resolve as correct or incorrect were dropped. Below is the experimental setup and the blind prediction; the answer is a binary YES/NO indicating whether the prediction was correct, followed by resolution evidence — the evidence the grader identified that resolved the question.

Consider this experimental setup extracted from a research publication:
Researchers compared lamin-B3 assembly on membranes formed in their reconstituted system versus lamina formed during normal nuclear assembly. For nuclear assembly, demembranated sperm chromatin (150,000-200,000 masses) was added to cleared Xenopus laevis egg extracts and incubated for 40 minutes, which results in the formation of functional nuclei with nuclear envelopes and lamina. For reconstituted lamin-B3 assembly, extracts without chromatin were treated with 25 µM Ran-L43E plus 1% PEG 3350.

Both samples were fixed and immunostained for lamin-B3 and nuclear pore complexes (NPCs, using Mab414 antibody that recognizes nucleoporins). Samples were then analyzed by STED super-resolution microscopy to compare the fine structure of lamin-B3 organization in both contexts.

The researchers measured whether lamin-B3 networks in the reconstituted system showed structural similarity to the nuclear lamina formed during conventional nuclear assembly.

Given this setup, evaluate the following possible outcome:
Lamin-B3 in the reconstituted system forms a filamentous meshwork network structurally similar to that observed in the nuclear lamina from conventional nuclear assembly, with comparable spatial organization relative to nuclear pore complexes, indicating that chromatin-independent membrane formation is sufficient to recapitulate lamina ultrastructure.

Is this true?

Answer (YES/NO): NO